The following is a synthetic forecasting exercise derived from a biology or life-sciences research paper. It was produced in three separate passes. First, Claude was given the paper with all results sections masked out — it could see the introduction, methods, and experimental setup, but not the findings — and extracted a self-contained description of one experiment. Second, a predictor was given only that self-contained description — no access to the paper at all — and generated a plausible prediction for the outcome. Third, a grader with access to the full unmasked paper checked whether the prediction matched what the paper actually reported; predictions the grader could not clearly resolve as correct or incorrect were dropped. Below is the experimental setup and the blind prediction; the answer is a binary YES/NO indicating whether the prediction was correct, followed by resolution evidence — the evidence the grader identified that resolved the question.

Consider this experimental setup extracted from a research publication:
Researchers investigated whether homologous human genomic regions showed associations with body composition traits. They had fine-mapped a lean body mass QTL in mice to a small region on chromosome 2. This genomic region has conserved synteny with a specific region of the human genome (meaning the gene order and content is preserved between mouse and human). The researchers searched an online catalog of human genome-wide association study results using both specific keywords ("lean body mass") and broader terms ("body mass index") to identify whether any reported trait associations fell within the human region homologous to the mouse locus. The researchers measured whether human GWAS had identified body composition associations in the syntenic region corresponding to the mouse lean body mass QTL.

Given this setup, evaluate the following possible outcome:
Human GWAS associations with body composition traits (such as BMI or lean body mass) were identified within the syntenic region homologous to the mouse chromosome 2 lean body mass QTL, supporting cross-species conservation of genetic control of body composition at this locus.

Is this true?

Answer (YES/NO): NO